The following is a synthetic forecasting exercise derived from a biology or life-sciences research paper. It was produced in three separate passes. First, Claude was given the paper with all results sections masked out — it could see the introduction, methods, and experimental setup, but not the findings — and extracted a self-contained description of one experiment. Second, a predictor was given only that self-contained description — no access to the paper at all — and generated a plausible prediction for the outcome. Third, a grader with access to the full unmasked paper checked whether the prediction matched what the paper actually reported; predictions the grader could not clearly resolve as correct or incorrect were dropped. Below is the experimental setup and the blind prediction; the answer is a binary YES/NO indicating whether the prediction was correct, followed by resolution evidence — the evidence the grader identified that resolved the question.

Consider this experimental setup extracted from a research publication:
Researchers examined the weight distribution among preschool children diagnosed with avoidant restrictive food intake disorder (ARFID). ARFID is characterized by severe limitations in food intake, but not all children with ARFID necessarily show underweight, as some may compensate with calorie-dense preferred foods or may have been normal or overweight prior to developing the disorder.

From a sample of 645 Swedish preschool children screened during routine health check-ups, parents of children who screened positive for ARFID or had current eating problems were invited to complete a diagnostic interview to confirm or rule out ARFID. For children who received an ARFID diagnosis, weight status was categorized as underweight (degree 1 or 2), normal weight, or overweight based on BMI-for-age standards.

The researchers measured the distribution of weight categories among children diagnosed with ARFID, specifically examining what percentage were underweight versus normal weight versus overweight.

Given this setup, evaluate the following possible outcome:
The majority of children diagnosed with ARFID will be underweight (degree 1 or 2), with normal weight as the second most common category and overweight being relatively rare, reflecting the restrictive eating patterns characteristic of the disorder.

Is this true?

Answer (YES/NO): NO